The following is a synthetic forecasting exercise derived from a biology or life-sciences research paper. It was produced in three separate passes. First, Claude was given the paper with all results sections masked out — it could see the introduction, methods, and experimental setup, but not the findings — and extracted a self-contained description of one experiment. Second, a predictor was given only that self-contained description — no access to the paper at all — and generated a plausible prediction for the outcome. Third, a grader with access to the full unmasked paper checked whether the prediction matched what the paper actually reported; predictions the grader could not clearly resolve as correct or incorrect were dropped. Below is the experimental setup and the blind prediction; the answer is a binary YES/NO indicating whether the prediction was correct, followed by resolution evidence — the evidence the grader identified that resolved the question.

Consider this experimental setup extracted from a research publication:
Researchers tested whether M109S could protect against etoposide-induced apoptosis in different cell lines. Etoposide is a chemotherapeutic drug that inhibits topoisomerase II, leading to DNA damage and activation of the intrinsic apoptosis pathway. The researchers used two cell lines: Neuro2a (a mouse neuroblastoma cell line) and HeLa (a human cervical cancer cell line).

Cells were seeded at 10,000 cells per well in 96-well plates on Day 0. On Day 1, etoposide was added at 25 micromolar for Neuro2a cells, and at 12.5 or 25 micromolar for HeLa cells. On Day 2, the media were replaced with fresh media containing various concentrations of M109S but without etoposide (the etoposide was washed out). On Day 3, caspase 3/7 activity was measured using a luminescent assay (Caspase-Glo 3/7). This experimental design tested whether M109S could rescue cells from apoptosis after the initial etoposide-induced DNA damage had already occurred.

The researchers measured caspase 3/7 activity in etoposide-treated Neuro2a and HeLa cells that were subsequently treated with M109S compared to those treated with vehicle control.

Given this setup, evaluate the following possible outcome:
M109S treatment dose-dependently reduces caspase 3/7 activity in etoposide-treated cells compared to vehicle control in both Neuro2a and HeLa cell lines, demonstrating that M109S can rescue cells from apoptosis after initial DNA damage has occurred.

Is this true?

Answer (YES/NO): NO